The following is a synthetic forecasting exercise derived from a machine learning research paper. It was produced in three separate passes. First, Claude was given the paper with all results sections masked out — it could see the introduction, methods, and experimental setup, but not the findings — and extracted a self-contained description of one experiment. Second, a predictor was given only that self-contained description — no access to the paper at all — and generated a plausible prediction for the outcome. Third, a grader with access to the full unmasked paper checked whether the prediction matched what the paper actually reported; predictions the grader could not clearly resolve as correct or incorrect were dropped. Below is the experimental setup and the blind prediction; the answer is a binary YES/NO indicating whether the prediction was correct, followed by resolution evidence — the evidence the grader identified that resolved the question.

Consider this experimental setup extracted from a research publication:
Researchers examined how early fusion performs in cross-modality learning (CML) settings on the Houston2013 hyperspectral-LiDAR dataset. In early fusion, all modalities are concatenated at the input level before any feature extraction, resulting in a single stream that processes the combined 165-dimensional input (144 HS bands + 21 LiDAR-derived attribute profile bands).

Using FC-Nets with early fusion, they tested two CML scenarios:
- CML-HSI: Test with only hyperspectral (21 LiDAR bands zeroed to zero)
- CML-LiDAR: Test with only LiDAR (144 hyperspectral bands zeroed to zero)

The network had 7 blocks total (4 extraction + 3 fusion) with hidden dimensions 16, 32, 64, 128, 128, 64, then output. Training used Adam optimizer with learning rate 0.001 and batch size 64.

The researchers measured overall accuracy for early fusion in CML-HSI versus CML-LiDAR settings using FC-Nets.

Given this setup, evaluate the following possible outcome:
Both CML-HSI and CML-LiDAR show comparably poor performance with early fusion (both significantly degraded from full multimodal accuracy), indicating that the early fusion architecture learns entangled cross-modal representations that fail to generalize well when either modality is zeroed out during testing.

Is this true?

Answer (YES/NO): YES